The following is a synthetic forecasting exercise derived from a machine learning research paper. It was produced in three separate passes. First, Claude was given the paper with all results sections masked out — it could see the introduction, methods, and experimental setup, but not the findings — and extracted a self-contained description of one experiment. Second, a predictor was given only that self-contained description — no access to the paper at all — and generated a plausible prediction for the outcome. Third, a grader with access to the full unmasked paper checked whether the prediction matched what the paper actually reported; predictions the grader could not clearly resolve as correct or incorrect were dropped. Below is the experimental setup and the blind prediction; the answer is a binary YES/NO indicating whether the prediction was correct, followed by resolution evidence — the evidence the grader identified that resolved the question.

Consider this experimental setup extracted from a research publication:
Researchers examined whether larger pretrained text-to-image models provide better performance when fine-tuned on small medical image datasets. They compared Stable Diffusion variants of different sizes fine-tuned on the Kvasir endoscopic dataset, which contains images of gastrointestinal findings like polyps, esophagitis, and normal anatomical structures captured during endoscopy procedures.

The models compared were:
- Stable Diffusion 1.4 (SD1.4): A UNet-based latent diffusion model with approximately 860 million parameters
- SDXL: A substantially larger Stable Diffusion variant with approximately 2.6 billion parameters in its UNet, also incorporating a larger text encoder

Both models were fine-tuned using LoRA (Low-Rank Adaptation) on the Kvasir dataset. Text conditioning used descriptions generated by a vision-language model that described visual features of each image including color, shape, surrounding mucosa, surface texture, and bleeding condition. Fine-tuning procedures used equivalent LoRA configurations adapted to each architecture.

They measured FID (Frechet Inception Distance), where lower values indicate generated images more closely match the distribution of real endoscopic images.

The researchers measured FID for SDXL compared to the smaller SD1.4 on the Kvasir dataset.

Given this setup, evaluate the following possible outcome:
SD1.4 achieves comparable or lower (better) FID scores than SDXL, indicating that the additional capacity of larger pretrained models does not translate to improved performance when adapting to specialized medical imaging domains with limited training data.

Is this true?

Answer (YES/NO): YES